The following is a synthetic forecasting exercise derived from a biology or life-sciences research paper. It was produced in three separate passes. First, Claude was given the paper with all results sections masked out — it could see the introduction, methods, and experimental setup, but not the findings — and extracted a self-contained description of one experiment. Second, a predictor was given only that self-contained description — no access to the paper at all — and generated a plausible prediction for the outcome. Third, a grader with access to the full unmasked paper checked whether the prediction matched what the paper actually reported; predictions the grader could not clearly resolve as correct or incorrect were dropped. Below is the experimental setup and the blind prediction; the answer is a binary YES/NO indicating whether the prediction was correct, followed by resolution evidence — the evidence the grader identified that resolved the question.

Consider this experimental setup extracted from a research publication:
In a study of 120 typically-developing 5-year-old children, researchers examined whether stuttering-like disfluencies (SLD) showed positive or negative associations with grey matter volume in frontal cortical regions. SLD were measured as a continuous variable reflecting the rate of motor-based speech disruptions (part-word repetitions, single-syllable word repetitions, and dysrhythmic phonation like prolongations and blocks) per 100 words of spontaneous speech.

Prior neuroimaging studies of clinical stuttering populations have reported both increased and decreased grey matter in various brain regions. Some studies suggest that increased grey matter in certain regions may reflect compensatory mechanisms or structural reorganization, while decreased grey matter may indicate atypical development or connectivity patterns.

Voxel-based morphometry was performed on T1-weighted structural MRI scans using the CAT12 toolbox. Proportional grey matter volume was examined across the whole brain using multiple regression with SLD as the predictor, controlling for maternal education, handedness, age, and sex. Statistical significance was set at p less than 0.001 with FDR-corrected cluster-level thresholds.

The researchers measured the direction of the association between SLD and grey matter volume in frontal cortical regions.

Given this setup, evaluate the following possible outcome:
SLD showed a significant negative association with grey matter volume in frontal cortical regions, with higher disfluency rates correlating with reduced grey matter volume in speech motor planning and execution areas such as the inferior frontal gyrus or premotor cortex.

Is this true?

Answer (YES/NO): NO